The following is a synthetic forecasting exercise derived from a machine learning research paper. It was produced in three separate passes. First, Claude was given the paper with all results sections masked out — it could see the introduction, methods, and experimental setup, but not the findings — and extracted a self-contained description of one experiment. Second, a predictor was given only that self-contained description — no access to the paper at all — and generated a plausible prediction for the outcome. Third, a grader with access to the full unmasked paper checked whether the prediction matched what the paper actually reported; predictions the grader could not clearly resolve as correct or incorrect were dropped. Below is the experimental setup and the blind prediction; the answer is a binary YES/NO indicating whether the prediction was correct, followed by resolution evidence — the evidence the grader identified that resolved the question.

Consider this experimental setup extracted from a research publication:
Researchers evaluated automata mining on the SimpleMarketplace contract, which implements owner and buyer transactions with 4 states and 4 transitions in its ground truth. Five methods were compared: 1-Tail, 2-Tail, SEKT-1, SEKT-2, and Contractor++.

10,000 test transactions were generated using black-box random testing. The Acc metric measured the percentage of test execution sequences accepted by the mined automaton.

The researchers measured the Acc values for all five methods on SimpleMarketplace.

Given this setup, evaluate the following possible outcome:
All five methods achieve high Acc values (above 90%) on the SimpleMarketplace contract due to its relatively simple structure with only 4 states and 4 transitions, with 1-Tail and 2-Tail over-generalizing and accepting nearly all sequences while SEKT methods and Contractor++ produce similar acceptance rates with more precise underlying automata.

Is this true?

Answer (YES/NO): NO